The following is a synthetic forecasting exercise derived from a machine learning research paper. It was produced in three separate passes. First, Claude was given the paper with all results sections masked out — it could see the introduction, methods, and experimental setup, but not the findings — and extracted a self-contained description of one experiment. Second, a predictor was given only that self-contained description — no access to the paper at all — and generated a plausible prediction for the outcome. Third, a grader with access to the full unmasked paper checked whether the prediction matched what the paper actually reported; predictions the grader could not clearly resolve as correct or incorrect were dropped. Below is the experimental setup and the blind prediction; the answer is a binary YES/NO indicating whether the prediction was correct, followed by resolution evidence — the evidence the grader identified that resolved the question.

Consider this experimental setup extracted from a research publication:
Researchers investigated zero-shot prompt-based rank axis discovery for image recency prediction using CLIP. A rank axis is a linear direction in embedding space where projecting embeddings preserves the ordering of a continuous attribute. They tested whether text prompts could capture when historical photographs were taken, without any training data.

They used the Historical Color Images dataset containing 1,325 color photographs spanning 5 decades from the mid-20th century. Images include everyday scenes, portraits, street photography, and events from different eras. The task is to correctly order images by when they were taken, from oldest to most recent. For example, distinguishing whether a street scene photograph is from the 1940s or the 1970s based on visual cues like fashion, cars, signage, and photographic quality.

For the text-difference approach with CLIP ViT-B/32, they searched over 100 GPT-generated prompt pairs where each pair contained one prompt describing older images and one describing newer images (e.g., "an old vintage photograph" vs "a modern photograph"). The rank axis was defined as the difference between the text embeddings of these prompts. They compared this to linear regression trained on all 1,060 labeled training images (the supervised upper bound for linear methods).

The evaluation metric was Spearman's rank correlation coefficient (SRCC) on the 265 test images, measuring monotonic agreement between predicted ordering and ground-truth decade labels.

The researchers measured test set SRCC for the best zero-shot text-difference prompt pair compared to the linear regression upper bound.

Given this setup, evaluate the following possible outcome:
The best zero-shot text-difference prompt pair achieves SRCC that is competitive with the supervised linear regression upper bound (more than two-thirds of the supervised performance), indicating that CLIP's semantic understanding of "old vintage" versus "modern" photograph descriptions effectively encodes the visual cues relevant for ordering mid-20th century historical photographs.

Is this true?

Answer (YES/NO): NO